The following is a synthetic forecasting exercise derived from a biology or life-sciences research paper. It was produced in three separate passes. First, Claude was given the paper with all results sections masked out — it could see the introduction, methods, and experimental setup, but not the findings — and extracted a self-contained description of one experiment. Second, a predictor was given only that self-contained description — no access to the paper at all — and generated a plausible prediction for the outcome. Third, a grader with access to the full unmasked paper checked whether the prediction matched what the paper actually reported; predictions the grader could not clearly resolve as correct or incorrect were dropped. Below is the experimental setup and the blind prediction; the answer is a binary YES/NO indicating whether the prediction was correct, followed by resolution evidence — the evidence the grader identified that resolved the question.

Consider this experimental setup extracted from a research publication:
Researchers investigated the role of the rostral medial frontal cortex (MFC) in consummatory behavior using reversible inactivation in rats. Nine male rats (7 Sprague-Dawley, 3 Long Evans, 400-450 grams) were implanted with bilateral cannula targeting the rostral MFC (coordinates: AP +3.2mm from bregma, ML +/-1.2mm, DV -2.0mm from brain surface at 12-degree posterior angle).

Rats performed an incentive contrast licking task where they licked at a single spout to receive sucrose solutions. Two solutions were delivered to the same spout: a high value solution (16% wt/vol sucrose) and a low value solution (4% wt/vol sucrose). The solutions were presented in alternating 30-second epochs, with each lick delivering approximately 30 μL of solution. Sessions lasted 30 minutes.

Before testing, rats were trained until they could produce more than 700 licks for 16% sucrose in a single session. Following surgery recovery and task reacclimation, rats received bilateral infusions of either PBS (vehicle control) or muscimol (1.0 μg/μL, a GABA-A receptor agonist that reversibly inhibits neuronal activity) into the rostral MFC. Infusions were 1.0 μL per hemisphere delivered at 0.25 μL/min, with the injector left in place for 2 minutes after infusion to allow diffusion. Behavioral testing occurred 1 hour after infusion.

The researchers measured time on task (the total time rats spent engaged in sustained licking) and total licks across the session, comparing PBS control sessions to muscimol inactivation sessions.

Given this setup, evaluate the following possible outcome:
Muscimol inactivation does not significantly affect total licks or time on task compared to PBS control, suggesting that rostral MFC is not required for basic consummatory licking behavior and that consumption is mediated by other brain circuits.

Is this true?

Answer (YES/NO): NO